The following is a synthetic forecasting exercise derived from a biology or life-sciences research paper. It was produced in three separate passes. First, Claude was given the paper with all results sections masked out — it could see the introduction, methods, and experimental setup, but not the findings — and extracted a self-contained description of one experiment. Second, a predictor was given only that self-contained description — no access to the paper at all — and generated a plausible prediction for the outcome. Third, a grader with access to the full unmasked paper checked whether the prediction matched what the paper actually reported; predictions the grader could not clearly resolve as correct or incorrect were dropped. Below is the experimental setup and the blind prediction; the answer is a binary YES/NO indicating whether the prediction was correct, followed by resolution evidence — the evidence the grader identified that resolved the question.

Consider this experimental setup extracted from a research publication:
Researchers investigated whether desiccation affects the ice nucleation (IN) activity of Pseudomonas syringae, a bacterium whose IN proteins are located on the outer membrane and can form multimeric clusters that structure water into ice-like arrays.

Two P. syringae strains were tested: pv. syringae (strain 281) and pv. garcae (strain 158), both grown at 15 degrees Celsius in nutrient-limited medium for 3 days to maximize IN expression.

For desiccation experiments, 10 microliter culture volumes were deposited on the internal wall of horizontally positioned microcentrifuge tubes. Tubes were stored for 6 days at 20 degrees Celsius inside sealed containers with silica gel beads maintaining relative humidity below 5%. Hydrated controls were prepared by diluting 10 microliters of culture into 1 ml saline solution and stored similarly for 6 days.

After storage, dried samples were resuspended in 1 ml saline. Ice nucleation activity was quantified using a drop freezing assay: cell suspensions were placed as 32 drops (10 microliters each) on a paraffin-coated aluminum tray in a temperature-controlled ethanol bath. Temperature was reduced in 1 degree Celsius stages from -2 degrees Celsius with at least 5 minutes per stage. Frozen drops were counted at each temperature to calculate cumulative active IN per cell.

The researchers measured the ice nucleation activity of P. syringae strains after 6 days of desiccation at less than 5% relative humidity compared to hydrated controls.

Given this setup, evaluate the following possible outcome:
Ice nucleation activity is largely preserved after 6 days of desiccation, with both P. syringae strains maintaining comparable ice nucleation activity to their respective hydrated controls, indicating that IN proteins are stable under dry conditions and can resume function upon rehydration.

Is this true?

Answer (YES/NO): NO